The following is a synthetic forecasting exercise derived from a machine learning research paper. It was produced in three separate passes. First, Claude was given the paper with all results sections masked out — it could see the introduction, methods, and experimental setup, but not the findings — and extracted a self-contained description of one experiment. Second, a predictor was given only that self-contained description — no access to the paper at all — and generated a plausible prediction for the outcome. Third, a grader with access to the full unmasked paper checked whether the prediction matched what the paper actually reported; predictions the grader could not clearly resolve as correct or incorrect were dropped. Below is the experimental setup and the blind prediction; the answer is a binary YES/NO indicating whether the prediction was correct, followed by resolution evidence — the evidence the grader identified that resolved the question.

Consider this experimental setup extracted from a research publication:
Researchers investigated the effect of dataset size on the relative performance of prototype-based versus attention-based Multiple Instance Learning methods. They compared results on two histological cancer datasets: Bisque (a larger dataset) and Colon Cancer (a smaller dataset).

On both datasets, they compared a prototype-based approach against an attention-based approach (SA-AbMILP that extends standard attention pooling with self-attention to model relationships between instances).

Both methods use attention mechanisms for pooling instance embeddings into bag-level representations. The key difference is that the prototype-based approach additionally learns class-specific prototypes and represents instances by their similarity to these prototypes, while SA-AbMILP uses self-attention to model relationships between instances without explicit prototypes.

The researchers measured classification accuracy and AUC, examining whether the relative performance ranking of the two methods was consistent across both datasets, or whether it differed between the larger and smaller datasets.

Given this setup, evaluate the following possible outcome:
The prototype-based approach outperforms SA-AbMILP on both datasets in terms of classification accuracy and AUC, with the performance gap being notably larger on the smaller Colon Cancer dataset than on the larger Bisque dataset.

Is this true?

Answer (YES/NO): NO